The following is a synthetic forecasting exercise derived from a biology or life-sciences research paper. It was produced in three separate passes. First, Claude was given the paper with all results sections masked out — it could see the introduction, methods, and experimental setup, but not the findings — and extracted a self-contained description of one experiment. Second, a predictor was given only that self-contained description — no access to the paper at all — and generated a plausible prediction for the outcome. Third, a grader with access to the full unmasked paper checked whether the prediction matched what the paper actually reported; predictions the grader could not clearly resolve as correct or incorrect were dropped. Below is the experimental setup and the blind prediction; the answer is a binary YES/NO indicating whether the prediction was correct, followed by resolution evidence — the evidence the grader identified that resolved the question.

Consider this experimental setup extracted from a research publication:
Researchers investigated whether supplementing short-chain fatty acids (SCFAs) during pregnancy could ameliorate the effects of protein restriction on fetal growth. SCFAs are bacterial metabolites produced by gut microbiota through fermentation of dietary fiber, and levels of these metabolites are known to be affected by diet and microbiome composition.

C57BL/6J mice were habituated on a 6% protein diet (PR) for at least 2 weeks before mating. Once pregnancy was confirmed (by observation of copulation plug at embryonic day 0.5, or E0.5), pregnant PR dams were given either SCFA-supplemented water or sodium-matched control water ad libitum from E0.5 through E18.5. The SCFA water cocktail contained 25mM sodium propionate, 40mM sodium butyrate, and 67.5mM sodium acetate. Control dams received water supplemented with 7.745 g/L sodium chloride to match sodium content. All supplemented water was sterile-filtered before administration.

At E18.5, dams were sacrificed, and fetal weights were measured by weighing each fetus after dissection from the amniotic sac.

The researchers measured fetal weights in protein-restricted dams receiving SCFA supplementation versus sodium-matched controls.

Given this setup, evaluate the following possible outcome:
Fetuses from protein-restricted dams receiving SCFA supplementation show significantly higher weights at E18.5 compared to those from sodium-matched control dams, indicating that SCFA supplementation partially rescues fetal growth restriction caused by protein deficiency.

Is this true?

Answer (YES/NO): NO